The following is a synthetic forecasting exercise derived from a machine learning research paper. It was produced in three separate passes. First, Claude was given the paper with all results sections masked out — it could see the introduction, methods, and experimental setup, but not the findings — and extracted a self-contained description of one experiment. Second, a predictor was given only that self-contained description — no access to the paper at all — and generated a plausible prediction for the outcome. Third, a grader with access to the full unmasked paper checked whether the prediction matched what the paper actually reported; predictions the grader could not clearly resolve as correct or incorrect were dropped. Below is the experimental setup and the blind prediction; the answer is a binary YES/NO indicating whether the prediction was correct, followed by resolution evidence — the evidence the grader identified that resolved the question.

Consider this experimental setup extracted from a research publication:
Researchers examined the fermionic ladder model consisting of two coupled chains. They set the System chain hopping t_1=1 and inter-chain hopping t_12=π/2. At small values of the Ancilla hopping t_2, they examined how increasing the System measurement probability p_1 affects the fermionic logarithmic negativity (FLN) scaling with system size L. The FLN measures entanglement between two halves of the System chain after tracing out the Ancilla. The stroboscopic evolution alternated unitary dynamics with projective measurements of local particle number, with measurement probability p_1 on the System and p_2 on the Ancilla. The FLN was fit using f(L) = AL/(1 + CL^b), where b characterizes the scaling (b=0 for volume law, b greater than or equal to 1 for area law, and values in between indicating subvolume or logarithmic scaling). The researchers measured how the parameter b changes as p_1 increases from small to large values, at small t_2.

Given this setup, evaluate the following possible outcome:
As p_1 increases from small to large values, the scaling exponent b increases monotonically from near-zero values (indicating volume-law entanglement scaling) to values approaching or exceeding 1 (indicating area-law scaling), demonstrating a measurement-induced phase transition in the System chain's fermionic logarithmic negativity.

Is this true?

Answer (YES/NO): NO